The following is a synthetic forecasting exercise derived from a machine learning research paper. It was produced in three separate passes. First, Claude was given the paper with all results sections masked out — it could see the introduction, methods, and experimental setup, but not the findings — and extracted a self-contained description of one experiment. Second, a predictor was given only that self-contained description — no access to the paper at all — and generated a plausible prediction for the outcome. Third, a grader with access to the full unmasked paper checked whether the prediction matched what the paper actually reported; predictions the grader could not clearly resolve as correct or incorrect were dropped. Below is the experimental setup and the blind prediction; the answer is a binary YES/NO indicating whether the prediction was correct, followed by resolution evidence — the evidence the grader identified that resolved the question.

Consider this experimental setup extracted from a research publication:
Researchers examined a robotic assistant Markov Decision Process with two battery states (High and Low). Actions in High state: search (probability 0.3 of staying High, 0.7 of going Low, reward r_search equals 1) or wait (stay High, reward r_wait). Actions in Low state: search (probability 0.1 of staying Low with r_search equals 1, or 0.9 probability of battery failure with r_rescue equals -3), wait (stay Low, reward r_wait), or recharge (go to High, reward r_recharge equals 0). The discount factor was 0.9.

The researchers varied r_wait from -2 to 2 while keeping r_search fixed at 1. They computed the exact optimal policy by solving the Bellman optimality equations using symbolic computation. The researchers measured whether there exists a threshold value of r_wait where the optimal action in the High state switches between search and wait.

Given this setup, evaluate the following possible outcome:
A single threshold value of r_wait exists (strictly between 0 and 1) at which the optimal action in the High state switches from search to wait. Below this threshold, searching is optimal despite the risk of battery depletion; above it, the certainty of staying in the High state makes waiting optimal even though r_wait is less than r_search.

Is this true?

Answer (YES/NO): NO